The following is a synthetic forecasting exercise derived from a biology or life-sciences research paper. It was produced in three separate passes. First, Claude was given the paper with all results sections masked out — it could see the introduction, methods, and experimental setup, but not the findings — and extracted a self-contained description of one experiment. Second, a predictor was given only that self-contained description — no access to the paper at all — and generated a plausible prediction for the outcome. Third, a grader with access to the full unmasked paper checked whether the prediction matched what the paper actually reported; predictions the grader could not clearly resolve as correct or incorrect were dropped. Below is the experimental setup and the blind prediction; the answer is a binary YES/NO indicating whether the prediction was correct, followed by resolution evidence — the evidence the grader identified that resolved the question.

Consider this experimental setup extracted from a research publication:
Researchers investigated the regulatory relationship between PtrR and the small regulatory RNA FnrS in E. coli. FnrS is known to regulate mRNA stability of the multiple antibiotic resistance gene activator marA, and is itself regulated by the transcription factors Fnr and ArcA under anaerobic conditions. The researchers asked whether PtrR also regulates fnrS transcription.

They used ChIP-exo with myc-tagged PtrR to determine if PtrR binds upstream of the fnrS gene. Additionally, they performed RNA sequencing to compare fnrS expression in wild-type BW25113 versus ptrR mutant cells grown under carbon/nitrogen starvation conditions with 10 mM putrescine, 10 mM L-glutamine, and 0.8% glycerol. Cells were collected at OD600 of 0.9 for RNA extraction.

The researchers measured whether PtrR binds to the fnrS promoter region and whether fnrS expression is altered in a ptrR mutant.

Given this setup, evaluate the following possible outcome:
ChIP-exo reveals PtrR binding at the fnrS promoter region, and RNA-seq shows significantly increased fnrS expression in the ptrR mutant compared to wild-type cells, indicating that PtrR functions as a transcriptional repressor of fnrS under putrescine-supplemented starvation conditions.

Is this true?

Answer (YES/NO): YES